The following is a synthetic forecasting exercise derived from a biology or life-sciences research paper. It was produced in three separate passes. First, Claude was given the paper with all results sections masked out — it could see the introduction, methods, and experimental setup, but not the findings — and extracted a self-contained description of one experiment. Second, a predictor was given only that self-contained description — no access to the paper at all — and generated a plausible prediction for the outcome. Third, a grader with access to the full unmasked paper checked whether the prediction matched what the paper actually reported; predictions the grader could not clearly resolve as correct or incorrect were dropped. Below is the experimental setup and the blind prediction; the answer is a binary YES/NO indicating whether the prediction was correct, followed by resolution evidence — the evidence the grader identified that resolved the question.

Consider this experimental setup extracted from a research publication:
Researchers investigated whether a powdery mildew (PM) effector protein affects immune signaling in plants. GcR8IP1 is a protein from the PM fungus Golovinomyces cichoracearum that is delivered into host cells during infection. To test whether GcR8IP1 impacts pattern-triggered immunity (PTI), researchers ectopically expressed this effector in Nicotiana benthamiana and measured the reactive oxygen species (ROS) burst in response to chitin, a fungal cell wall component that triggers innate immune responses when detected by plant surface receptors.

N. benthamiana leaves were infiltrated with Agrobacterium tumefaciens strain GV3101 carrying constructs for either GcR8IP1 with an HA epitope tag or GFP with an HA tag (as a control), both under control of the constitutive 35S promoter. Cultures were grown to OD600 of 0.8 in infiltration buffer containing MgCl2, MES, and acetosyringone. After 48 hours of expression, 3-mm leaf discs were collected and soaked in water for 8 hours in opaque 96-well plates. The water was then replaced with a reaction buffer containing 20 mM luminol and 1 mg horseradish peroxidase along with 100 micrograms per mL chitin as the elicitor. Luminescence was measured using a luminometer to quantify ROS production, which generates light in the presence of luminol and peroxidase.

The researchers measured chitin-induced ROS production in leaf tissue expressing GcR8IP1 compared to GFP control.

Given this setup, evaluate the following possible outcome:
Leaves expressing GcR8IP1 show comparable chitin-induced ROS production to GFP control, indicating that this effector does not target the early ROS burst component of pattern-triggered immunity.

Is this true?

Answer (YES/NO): NO